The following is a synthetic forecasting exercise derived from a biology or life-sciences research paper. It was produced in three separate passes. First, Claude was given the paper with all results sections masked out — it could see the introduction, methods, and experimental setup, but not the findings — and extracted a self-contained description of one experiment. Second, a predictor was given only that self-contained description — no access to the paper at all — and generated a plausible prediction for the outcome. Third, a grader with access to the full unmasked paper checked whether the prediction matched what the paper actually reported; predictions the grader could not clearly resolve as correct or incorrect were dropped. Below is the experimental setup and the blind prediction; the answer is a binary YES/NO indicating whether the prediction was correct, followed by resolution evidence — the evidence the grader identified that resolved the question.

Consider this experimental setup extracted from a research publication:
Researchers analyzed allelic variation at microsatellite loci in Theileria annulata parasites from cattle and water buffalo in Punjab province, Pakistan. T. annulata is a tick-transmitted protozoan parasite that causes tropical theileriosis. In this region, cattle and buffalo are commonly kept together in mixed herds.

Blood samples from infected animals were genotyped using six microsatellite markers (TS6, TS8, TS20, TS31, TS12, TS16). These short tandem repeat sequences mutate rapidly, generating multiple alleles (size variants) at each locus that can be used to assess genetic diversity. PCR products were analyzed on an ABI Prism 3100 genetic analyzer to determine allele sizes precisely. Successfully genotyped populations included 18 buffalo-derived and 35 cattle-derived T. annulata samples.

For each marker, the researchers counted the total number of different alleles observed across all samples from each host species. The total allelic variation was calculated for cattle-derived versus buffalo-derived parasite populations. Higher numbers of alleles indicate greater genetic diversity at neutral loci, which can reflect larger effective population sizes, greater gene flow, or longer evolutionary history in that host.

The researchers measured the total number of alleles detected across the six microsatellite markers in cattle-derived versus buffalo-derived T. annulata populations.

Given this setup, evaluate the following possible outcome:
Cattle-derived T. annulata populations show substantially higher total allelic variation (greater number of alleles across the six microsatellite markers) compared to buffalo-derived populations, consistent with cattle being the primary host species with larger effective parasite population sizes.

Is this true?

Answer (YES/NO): YES